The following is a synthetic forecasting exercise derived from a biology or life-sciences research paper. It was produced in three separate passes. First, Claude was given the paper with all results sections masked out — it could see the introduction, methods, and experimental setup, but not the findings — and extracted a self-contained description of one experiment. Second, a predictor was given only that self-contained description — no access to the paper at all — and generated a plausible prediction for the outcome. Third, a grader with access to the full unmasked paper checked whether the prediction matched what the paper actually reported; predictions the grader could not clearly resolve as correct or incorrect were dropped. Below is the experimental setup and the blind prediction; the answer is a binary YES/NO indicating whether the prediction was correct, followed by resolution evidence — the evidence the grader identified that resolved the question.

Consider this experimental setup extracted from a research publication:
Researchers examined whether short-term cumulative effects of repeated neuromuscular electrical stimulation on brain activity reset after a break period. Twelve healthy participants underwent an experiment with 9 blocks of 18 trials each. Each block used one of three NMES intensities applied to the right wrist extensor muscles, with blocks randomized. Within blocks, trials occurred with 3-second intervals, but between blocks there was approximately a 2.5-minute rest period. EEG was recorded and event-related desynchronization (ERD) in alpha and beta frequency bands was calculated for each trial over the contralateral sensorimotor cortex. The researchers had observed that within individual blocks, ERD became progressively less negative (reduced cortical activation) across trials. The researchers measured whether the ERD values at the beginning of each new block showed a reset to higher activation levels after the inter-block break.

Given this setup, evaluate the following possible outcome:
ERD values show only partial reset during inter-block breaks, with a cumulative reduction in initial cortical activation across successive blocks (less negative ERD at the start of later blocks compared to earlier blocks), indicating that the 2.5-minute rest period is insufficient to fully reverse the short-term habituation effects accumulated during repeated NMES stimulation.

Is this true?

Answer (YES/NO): NO